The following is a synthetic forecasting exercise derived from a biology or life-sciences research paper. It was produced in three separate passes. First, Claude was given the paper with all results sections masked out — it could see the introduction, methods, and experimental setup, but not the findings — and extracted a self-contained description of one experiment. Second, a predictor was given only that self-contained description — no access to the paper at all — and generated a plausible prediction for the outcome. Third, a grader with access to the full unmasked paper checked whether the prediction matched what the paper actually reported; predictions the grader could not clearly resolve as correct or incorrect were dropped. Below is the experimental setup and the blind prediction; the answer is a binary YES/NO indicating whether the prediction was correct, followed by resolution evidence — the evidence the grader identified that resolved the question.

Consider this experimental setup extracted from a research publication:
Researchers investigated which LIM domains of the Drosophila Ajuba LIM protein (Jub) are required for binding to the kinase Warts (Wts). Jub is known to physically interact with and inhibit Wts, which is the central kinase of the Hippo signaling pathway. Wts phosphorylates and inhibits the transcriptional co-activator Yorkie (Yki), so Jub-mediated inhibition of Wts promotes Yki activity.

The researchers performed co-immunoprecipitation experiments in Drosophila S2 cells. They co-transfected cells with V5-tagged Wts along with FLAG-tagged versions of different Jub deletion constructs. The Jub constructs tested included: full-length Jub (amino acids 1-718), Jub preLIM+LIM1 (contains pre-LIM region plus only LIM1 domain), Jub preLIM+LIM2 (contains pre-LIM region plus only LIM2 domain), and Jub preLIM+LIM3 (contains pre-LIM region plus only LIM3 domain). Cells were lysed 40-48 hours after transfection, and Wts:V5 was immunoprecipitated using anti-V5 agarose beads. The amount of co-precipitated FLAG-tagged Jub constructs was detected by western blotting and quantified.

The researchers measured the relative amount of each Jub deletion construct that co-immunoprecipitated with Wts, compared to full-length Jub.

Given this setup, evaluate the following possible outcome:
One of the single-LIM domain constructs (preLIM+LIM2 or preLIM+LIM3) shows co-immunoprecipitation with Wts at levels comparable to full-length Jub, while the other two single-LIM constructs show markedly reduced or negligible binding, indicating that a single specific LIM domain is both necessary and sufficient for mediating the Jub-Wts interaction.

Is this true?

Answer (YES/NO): YES